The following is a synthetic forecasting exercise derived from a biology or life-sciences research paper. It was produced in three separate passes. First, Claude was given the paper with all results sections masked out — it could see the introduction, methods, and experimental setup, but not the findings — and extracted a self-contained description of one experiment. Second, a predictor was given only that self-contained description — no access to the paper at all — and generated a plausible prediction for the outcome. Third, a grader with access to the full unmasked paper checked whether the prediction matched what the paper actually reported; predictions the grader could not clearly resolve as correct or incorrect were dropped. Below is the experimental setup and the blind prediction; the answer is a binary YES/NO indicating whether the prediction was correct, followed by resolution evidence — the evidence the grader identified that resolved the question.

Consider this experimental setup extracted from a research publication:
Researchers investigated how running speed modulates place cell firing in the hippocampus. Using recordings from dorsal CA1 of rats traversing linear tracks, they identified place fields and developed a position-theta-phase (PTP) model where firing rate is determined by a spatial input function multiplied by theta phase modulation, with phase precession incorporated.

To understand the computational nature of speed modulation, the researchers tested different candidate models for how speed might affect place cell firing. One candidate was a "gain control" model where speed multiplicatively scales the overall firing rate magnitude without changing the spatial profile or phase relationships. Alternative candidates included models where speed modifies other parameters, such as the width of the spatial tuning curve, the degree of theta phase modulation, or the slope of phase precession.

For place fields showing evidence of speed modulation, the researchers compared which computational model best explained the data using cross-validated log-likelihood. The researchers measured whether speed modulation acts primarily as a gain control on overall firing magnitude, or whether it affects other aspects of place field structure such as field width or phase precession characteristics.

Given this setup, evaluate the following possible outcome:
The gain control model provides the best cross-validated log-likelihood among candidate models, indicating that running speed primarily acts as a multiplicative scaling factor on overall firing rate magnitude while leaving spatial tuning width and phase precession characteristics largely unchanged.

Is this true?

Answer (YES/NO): YES